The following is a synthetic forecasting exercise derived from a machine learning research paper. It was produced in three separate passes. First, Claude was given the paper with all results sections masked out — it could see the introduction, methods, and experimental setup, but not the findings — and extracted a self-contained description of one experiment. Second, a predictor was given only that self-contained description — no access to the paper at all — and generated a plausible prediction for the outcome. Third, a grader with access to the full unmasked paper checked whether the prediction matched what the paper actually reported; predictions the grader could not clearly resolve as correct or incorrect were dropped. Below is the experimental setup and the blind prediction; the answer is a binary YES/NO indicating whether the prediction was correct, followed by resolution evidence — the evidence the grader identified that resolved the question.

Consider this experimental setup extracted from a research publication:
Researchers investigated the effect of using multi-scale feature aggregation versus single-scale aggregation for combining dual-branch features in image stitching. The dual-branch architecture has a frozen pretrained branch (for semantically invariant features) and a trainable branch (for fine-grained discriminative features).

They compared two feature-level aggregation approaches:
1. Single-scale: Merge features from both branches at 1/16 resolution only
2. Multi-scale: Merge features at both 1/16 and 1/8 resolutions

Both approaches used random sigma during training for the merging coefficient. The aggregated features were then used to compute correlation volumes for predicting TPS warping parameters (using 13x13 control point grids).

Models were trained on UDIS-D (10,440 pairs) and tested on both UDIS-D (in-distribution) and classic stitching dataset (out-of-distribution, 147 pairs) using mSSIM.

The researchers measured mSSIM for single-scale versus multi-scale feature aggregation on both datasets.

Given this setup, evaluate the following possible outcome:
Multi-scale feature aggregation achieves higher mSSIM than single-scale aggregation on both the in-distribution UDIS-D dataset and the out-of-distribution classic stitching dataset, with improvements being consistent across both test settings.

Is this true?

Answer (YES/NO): NO